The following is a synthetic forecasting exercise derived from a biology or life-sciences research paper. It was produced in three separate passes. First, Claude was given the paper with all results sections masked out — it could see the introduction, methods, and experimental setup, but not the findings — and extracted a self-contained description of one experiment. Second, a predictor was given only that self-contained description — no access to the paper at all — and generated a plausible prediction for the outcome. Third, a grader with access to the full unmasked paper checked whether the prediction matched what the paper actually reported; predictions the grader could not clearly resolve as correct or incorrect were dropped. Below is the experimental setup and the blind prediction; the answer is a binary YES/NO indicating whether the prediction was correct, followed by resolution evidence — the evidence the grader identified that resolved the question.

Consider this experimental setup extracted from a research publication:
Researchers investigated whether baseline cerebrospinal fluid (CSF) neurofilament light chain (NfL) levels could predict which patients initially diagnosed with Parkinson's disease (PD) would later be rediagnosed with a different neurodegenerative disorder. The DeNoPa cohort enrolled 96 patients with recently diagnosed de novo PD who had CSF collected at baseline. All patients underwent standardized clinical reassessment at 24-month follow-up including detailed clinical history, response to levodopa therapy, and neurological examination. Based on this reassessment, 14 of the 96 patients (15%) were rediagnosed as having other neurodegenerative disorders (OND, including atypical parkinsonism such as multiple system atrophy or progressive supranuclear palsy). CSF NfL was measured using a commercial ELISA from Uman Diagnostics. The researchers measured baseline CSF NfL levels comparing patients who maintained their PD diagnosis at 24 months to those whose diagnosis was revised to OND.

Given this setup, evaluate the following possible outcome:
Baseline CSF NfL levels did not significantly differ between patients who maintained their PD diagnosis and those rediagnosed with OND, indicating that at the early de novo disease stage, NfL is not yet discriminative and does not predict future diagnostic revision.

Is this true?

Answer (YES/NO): NO